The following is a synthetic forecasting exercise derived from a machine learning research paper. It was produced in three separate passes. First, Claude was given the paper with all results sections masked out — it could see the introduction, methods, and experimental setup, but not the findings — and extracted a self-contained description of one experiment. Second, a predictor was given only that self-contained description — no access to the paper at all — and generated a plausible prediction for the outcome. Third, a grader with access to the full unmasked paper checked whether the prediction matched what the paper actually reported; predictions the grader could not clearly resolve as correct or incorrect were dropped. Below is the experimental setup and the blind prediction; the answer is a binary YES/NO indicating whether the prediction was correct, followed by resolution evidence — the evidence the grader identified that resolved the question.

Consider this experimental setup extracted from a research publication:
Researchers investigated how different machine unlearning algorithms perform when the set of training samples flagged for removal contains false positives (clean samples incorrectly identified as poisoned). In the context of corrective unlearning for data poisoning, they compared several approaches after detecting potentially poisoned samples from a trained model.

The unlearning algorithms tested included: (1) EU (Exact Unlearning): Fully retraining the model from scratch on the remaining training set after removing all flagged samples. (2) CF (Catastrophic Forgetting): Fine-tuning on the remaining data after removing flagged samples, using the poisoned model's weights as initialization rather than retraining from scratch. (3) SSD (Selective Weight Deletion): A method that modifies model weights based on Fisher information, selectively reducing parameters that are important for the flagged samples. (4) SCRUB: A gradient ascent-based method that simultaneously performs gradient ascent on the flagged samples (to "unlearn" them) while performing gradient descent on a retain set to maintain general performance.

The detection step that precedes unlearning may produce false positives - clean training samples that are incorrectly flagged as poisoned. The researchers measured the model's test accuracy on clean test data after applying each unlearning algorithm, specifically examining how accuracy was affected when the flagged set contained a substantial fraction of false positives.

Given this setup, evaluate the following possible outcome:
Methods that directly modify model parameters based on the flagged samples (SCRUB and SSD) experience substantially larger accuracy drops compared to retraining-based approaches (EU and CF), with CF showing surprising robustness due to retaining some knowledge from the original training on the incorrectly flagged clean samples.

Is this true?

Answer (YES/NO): YES